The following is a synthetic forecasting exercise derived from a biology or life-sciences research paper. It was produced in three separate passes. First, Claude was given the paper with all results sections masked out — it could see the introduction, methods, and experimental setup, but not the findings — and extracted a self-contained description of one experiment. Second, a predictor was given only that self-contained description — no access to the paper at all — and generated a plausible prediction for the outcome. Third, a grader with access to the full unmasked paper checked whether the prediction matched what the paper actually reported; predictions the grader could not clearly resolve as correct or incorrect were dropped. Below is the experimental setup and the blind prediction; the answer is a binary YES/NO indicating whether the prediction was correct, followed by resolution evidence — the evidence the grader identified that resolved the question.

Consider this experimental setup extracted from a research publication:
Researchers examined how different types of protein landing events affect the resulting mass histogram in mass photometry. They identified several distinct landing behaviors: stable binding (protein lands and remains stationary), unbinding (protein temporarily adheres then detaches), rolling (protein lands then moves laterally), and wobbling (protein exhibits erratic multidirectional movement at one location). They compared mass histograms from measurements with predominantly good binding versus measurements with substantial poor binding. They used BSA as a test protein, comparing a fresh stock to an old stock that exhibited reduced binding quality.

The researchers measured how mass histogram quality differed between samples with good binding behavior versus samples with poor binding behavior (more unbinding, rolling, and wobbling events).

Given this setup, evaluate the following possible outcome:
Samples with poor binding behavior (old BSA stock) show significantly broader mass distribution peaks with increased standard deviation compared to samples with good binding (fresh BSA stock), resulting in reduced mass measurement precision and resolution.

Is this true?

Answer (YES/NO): YES